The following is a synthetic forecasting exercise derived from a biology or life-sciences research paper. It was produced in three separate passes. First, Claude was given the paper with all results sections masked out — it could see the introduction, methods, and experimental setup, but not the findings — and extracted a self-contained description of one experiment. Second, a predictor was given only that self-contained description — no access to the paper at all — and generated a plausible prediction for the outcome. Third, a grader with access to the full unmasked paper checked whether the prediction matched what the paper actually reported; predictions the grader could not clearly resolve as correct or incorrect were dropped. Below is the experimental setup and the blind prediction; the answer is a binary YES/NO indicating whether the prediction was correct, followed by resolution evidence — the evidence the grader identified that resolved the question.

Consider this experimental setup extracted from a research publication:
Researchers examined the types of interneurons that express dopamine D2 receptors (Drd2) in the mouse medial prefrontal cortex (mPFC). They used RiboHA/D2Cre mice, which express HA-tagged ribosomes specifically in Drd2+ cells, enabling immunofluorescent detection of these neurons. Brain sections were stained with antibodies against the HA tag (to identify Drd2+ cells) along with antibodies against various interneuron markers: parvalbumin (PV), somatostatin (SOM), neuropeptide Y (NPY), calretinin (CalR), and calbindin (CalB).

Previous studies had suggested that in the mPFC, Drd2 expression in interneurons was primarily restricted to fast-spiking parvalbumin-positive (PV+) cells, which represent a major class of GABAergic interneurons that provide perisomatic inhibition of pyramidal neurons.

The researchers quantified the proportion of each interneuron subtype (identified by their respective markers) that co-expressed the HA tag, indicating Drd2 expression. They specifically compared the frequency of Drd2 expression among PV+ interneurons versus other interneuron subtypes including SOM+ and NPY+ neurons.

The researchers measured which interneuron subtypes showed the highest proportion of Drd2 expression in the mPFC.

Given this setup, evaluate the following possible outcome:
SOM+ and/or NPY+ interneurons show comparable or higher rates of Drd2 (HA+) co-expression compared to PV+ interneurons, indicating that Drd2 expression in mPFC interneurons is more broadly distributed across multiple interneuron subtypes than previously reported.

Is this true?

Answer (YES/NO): YES